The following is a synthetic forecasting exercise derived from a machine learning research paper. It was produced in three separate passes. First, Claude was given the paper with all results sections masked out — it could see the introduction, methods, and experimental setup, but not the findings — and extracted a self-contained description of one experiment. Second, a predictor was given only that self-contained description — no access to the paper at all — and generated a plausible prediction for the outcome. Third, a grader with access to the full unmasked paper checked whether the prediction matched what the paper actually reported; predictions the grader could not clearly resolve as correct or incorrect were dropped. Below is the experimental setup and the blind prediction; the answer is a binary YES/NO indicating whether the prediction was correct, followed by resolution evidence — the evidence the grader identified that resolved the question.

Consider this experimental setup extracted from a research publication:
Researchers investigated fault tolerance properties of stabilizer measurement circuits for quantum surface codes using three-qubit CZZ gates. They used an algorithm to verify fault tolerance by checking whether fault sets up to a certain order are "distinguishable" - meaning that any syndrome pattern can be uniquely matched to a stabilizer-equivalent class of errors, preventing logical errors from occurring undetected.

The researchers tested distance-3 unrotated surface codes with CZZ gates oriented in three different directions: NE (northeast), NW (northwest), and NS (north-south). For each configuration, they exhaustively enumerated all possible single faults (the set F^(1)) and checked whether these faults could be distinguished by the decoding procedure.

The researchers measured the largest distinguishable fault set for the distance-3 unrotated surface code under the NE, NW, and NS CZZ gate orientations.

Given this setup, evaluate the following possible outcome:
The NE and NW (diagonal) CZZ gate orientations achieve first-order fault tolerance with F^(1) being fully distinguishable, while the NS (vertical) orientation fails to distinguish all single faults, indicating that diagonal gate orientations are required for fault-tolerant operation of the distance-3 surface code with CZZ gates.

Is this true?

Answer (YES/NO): YES